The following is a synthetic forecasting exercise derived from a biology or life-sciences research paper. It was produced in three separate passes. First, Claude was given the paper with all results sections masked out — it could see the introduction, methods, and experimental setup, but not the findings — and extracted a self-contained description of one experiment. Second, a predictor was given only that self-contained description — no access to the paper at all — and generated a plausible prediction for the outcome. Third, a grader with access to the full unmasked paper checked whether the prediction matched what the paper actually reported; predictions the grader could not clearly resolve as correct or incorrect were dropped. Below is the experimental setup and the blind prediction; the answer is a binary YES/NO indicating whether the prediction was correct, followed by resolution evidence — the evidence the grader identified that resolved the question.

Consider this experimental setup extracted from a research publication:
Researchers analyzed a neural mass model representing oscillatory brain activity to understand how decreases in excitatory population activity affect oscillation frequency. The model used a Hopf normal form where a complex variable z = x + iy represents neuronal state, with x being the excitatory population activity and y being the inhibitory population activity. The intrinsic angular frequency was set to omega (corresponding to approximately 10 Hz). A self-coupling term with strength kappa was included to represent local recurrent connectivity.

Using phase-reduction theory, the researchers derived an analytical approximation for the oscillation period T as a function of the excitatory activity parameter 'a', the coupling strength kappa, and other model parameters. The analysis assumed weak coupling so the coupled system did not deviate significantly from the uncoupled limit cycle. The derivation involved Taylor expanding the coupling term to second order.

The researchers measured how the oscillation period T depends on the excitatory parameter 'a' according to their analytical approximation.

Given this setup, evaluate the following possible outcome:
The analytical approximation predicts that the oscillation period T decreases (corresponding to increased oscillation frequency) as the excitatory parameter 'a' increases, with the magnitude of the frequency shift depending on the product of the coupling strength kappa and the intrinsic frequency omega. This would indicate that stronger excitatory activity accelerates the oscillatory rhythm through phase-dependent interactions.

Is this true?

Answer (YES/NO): NO